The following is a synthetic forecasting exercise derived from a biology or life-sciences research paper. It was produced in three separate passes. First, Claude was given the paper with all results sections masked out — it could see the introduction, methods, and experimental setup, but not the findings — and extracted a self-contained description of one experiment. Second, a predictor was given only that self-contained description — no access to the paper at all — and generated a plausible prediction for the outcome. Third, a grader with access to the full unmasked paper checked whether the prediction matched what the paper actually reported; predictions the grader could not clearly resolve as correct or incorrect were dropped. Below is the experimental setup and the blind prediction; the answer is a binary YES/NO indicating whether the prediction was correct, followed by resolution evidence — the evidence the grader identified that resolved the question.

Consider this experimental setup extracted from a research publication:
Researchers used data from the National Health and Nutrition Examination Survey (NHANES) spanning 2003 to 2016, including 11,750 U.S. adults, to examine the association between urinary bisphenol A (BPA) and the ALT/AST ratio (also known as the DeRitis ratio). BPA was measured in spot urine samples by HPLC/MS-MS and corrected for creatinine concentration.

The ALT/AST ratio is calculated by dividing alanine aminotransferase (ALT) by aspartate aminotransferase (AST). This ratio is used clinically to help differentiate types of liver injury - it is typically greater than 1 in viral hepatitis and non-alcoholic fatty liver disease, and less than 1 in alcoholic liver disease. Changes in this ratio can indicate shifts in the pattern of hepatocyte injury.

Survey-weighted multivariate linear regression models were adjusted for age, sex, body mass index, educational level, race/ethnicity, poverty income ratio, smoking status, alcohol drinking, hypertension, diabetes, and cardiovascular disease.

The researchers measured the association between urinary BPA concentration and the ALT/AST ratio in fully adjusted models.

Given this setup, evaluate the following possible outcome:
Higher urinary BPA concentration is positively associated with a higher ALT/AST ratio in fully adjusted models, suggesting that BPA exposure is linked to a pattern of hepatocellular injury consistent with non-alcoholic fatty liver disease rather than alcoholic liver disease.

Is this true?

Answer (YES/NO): YES